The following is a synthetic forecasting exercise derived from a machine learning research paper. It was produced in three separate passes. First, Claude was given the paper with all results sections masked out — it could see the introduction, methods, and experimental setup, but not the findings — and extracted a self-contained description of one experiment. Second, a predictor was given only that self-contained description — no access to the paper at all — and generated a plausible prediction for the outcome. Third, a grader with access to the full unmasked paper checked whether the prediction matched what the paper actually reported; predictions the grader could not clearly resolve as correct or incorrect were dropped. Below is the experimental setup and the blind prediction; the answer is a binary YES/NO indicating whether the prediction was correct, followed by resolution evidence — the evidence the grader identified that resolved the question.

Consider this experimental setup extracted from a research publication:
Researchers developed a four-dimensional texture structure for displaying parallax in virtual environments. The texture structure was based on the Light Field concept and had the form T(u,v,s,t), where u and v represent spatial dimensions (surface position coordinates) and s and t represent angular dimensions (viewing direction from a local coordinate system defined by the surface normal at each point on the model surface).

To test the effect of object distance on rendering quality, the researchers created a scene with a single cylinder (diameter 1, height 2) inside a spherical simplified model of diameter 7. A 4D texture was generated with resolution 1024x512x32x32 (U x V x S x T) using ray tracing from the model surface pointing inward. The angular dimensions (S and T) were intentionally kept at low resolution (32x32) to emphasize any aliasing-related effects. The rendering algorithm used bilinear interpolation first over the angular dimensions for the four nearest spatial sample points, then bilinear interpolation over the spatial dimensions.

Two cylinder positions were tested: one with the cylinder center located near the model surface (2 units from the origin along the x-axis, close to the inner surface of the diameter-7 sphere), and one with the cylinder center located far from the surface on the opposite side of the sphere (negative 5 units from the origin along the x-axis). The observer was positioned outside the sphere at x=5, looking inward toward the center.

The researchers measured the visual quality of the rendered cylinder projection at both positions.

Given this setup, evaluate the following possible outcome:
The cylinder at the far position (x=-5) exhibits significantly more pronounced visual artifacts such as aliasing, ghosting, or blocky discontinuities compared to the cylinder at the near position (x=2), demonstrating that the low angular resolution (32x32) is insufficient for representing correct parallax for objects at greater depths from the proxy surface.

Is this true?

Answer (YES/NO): NO